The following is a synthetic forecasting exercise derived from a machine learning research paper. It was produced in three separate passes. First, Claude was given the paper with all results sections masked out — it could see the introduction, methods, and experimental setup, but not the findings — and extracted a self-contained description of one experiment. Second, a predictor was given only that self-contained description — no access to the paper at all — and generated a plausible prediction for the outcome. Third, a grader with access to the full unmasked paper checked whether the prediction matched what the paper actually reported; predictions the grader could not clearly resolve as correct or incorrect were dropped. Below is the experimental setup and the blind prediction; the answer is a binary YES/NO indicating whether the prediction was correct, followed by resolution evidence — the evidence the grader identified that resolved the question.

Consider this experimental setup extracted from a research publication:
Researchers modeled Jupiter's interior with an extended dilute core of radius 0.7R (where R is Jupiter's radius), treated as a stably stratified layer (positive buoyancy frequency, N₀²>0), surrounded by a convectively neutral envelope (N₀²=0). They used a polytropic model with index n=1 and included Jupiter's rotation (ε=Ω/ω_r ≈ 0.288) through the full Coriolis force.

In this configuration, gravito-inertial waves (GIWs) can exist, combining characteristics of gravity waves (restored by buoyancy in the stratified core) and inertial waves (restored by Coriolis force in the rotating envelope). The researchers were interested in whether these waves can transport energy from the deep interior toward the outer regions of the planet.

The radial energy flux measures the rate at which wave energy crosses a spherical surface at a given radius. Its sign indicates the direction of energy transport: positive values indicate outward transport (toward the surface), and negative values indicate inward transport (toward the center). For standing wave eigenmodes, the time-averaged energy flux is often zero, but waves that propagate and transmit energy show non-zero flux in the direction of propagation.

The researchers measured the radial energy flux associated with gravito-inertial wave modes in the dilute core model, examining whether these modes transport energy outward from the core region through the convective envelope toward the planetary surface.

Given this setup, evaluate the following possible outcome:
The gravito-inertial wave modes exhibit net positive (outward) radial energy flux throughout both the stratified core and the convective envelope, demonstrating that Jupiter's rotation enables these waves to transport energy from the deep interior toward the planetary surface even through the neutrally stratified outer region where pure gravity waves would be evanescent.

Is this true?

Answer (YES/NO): NO